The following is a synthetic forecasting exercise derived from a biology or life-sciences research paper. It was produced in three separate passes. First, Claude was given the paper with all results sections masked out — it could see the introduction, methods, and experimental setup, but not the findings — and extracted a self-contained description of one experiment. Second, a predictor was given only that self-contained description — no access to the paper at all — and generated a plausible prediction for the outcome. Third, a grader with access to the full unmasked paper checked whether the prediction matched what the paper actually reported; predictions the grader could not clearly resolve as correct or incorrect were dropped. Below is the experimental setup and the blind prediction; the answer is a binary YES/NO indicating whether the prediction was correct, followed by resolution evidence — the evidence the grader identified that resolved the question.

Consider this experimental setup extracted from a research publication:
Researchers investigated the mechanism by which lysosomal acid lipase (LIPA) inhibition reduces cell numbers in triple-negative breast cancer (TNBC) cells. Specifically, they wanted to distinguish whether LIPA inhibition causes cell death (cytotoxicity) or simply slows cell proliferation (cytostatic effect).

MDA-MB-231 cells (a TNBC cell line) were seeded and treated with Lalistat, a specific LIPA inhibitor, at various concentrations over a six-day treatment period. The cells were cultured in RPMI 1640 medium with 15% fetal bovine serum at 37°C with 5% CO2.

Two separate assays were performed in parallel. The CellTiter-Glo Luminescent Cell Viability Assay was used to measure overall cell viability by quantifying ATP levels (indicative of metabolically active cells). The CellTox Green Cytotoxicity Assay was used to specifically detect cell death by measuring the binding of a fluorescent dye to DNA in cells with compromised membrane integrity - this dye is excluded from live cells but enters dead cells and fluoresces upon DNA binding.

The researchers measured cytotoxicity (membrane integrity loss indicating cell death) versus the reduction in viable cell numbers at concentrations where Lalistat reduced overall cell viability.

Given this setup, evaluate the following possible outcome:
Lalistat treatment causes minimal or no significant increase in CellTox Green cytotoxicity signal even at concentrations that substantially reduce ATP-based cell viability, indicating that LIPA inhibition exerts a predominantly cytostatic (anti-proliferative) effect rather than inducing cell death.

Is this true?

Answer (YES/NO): YES